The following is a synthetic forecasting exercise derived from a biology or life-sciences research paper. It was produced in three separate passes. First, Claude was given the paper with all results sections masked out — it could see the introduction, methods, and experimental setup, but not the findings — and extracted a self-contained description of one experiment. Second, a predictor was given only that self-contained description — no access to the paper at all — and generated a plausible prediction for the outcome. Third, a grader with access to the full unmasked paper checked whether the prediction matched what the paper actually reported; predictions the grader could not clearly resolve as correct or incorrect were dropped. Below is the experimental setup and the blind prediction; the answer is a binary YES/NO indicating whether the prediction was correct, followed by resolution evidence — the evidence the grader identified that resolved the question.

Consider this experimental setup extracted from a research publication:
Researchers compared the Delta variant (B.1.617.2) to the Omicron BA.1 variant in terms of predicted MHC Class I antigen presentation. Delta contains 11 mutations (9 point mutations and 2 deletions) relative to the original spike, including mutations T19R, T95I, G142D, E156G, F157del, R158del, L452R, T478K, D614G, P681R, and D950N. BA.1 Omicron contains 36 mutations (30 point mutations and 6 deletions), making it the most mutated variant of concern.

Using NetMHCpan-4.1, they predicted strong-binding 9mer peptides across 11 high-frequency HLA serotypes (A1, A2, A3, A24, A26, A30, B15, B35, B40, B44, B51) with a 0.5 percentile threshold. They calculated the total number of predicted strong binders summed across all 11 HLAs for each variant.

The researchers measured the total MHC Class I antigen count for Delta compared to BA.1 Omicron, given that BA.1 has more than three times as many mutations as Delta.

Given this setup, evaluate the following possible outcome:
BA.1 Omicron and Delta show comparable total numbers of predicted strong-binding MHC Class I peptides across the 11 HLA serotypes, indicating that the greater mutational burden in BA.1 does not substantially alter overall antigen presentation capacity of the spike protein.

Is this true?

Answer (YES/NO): YES